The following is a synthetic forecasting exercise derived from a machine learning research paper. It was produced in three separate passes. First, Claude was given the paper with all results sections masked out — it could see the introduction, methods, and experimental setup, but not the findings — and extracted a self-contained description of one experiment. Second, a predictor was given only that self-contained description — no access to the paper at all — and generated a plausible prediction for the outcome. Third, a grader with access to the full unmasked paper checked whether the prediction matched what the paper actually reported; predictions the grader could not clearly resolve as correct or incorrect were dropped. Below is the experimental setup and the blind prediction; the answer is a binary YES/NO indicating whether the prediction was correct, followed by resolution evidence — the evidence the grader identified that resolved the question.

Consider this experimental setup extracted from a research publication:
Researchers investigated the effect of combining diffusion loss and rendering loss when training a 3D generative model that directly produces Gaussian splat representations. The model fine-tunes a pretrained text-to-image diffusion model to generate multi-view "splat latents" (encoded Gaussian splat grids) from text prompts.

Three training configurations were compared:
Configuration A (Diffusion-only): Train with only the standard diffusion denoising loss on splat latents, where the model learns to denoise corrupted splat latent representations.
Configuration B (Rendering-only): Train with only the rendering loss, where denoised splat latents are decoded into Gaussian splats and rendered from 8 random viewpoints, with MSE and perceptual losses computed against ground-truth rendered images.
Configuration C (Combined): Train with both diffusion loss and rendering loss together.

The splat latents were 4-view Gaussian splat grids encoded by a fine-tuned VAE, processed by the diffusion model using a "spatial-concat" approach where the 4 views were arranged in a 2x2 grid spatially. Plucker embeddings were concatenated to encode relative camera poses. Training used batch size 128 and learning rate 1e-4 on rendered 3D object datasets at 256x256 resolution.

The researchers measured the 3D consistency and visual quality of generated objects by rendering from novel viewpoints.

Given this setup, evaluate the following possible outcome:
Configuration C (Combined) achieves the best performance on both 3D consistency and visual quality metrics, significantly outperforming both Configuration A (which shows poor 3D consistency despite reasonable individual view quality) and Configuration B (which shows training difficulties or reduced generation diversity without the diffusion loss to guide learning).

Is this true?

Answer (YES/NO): NO